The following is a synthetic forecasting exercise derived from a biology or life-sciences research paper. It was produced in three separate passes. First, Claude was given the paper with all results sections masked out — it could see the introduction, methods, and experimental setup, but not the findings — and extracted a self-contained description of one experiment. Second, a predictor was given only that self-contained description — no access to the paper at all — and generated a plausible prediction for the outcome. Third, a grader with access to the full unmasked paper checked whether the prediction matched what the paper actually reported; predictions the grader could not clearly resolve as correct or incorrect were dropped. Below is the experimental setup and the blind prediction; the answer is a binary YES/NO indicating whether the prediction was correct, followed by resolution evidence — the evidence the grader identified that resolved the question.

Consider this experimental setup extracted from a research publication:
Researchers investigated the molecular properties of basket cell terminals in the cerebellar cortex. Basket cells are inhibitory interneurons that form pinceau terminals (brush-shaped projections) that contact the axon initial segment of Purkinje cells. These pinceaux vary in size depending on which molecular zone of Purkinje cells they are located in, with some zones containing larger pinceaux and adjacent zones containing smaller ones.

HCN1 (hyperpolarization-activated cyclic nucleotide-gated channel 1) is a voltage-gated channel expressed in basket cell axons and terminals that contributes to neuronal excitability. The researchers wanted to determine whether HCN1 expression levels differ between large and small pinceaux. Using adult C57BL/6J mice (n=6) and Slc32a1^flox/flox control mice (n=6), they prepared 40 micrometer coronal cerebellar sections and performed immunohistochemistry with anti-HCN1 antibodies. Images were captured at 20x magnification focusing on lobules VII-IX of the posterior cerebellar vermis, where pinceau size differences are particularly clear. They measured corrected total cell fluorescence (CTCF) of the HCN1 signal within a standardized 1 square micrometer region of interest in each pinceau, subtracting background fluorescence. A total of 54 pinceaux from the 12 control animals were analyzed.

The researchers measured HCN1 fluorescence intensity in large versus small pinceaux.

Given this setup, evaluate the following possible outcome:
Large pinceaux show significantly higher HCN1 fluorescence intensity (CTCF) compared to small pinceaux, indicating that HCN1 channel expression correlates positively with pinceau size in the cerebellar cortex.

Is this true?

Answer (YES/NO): NO